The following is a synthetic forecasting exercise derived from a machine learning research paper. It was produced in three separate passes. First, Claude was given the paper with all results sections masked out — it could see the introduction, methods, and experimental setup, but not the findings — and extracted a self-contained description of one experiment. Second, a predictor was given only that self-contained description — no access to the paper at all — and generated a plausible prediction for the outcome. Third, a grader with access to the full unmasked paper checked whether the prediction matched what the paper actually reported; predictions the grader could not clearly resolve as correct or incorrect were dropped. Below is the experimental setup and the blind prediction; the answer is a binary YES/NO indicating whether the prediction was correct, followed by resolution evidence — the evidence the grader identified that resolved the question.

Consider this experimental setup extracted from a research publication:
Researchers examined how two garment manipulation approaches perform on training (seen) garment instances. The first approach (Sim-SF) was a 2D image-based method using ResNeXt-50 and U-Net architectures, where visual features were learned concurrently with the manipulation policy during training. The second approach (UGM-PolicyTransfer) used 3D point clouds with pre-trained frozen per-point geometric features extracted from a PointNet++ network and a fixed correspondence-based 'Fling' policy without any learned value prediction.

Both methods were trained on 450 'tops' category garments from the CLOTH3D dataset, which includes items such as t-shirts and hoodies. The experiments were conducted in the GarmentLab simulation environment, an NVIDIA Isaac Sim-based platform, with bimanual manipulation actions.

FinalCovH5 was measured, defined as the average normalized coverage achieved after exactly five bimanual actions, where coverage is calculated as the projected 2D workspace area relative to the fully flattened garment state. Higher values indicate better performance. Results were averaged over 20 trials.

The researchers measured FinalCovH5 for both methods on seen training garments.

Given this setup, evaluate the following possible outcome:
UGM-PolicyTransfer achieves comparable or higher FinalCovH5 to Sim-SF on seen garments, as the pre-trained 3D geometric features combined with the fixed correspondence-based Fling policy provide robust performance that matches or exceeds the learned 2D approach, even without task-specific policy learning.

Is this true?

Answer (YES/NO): NO